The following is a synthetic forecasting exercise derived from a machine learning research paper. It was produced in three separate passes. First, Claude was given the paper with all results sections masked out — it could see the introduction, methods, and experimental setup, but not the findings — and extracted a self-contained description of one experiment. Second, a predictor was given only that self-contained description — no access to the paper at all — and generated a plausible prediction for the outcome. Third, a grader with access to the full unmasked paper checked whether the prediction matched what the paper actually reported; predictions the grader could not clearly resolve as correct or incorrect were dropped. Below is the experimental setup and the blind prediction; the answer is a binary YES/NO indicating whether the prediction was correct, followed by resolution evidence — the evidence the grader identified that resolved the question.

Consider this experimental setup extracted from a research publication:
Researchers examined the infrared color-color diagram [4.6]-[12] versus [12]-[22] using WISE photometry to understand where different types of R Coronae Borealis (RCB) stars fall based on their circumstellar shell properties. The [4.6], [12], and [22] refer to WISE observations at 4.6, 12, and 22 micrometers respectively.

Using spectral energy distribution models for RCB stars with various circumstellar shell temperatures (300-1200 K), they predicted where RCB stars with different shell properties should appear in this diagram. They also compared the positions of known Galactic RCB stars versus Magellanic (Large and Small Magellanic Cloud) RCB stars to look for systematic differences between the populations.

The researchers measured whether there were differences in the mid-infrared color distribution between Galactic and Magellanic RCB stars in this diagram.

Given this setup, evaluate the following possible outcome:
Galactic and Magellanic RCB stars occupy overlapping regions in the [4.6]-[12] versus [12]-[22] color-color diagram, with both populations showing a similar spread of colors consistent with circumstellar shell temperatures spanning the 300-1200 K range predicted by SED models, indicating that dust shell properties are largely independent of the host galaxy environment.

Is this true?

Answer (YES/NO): NO